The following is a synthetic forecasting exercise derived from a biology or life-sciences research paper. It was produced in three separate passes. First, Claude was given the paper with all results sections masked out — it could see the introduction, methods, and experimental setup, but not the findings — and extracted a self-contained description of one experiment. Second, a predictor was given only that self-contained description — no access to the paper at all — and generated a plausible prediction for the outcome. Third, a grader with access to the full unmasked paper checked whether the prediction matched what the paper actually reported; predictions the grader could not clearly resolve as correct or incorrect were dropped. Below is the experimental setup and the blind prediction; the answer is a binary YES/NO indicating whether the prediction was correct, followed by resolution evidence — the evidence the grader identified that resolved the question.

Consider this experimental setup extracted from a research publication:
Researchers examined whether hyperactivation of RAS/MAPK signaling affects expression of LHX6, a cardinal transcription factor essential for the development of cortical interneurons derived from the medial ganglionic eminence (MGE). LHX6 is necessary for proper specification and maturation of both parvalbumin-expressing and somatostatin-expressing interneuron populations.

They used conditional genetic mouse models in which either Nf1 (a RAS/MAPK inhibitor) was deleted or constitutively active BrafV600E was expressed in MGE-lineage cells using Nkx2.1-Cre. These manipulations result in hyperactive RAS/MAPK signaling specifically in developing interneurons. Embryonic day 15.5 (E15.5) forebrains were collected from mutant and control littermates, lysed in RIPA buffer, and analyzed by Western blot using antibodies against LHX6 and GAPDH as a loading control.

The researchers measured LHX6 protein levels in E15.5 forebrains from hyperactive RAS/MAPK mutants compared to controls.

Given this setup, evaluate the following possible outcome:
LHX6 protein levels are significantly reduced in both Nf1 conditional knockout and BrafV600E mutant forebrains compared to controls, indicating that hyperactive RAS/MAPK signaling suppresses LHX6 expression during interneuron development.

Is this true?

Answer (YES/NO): YES